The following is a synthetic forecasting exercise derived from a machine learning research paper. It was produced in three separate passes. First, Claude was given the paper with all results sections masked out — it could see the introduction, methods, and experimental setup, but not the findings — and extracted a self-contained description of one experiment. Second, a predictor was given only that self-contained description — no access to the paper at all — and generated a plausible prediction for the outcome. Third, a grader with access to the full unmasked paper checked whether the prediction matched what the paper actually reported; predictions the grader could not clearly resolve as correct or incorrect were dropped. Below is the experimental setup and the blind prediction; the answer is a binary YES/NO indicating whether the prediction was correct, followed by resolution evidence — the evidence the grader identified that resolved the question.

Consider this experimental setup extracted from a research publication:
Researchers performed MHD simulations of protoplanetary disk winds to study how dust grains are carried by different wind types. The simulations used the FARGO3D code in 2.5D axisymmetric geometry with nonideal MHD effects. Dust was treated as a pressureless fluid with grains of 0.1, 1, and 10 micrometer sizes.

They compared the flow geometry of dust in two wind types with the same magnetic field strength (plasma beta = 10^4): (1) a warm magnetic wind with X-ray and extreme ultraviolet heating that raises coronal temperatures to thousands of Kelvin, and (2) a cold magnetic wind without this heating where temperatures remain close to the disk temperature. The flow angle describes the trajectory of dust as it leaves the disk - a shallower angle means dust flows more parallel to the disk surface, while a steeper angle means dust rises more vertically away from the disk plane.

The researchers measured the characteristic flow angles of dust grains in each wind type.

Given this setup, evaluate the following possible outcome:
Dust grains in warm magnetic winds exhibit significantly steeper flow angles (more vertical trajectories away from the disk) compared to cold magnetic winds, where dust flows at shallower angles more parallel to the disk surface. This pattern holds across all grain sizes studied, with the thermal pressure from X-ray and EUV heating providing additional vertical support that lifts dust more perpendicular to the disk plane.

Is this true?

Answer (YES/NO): YES